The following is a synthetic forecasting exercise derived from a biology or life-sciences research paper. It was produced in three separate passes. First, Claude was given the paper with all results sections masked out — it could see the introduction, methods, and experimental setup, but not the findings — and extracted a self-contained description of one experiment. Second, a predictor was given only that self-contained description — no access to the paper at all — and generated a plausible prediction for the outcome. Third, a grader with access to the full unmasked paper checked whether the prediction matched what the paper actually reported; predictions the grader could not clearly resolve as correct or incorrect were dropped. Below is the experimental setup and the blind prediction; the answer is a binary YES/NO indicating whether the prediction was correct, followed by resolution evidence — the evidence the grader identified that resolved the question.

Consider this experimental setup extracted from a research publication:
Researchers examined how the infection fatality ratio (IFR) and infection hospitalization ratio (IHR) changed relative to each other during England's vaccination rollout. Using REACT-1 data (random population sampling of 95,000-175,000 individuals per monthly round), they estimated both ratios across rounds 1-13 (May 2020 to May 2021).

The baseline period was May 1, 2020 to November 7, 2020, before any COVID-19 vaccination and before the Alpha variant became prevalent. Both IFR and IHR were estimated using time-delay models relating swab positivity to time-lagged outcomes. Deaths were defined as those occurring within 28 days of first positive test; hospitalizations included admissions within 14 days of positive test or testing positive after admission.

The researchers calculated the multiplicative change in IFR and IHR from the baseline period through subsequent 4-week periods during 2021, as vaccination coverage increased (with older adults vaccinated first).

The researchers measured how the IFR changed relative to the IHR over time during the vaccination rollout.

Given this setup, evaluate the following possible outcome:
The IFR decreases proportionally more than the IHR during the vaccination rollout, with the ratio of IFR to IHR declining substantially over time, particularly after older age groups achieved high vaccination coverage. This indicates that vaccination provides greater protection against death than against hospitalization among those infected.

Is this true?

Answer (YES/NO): YES